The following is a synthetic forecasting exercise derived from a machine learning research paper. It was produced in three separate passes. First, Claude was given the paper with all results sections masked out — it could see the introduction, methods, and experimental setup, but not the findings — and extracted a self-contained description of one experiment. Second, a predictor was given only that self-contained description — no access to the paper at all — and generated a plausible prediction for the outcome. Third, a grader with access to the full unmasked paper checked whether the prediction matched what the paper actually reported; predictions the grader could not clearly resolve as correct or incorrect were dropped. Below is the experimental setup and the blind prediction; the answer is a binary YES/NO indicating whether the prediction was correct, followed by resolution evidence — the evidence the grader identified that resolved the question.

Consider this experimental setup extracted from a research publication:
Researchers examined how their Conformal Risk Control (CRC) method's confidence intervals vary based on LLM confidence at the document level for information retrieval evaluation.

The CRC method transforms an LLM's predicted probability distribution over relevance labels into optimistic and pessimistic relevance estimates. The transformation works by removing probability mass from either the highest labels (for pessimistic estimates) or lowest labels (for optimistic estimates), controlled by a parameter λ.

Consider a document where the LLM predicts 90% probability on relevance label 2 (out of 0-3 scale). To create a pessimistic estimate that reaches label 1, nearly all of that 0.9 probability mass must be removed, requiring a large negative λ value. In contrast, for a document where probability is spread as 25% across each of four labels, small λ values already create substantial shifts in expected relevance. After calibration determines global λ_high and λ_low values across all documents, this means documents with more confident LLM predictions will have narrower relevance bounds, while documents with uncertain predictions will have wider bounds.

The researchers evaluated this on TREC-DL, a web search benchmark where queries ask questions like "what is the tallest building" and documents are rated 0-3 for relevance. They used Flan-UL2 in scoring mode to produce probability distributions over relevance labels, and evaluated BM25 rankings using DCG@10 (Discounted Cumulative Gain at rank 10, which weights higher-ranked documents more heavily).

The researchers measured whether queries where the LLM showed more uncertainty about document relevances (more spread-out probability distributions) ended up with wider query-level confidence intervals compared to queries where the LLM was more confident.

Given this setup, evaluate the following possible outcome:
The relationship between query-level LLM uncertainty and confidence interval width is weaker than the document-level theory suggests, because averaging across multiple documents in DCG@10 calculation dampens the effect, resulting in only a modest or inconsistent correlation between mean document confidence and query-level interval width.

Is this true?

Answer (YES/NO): NO